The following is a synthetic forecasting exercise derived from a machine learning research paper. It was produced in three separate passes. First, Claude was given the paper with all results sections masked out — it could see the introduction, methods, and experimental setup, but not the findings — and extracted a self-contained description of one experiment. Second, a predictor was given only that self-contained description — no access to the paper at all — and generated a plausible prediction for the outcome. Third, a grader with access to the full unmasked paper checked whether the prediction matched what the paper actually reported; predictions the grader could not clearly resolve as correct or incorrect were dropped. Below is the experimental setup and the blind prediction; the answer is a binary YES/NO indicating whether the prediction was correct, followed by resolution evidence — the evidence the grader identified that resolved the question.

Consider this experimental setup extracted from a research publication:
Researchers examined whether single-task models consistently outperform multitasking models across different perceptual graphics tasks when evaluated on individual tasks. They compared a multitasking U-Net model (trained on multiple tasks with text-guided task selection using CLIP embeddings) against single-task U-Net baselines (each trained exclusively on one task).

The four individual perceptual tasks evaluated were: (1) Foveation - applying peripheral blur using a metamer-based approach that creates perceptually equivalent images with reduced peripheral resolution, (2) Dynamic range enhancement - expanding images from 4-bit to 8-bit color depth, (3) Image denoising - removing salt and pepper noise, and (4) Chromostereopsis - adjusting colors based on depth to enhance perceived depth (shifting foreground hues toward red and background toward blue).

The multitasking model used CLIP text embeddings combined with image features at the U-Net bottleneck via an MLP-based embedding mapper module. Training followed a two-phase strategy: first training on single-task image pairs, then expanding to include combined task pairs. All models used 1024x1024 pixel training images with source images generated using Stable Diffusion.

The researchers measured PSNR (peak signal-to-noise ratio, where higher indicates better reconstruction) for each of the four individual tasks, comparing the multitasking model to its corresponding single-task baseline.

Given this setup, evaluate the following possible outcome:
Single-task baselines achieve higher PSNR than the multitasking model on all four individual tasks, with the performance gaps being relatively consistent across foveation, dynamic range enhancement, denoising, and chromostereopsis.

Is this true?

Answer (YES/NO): NO